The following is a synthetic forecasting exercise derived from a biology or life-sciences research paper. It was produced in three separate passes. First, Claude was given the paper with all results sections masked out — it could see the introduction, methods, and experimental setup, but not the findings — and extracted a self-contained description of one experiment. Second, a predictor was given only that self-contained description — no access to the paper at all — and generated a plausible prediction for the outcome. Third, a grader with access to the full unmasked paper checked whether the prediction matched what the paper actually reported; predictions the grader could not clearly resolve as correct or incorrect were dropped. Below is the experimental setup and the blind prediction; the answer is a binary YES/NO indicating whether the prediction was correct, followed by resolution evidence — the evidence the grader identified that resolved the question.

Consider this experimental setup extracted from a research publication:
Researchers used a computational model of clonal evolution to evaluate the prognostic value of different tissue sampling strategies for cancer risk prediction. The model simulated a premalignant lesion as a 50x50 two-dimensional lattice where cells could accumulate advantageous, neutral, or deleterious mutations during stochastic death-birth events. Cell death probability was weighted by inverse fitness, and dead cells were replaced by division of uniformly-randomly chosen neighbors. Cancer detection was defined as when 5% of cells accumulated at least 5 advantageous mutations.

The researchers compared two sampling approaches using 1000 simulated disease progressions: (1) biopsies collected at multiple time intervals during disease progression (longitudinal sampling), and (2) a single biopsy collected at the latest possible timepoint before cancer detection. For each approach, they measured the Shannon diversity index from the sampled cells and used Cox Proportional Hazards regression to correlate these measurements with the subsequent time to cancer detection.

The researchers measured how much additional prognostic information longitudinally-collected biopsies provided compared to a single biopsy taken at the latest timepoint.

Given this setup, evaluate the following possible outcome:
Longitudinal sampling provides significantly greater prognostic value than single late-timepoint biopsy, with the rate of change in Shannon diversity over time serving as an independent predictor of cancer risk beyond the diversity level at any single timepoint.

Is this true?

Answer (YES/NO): NO